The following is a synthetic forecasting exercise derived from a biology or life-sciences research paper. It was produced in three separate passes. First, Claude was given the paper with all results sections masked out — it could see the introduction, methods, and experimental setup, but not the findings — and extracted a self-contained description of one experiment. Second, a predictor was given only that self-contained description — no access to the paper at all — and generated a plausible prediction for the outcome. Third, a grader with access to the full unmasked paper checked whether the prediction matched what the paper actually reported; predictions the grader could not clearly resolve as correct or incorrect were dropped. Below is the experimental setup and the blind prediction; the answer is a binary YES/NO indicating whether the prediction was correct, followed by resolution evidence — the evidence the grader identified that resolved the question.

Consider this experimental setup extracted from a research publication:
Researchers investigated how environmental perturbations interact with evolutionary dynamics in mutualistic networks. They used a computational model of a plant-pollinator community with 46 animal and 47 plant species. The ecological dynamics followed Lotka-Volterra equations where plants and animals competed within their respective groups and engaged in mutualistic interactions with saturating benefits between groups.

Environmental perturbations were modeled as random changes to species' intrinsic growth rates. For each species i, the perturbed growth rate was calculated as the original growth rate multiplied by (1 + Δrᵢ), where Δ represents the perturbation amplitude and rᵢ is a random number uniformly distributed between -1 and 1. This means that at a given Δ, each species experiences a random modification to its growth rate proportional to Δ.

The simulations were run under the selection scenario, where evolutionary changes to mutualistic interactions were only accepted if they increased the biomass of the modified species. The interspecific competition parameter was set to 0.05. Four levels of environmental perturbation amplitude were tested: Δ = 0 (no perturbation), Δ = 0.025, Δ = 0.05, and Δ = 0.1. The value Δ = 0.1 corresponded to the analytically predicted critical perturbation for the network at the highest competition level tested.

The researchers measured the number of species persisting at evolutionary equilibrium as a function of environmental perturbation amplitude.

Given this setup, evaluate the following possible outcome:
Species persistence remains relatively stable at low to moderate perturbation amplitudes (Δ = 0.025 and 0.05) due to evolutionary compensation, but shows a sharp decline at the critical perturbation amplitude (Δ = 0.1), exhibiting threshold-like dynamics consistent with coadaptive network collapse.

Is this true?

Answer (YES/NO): NO